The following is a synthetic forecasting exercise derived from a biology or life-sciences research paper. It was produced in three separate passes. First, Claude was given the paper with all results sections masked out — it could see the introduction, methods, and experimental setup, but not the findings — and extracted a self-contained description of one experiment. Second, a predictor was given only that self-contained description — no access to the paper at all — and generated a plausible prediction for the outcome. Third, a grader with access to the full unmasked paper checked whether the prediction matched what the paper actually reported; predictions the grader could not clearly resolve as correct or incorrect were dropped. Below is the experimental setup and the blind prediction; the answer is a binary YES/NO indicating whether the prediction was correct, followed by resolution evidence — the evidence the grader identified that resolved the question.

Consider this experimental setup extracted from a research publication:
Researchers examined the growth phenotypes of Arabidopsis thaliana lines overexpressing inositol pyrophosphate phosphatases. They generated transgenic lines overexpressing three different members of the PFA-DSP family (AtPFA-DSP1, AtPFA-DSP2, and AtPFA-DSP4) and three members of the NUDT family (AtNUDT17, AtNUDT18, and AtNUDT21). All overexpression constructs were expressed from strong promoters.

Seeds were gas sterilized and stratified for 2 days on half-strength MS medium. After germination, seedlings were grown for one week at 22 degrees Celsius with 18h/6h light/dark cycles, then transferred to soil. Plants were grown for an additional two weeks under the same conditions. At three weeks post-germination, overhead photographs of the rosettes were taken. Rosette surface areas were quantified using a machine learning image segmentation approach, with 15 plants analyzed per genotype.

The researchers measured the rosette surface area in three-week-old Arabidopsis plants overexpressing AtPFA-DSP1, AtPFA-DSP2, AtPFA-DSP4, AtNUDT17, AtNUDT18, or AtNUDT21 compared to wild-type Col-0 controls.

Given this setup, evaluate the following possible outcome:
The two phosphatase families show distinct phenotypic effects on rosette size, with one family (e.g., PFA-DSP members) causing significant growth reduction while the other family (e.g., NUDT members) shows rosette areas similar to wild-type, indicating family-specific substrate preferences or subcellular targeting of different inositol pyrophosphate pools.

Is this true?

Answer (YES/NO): NO